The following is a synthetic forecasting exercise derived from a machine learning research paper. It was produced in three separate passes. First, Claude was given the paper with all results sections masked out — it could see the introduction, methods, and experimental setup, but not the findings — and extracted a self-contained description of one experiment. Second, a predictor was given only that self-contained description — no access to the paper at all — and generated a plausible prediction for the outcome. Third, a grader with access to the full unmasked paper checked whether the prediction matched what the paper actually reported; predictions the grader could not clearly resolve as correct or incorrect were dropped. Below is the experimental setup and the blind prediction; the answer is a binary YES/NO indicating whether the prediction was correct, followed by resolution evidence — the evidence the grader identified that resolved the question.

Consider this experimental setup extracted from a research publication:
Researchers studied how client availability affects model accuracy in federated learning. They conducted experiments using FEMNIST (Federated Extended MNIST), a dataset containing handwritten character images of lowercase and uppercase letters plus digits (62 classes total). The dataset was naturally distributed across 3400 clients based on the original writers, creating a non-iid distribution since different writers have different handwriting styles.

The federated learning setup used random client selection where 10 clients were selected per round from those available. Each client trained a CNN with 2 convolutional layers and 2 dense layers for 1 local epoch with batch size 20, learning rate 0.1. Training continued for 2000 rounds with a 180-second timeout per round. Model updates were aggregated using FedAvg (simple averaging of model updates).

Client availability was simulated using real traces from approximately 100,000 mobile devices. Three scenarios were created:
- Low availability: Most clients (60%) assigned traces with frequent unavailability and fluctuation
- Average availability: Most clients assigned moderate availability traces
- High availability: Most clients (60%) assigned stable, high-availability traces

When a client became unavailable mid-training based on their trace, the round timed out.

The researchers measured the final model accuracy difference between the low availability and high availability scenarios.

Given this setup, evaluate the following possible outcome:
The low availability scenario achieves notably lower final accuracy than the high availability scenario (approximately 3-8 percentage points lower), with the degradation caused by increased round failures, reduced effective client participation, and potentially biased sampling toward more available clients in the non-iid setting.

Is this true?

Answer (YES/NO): YES